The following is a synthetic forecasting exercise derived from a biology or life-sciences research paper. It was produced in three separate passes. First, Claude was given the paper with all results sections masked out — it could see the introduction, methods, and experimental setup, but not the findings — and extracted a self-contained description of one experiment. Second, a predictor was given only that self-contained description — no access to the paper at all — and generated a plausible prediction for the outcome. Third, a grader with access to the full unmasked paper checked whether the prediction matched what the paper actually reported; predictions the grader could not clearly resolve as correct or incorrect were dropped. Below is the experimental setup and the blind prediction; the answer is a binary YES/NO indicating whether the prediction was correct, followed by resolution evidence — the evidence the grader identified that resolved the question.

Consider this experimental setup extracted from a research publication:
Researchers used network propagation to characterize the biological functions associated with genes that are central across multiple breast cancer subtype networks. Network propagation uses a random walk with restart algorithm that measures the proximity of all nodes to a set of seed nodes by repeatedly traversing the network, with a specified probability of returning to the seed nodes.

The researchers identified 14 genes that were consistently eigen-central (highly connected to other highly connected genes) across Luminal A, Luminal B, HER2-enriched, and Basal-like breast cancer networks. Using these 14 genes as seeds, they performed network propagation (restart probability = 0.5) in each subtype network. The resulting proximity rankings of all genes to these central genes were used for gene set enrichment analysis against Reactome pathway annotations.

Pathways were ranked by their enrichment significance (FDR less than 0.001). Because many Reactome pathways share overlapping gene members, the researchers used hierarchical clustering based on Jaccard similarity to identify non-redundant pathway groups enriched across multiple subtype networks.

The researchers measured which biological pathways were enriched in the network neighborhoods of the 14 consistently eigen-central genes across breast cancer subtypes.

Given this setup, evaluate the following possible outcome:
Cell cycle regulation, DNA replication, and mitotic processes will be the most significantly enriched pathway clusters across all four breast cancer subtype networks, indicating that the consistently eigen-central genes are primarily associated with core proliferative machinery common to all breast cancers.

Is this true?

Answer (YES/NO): NO